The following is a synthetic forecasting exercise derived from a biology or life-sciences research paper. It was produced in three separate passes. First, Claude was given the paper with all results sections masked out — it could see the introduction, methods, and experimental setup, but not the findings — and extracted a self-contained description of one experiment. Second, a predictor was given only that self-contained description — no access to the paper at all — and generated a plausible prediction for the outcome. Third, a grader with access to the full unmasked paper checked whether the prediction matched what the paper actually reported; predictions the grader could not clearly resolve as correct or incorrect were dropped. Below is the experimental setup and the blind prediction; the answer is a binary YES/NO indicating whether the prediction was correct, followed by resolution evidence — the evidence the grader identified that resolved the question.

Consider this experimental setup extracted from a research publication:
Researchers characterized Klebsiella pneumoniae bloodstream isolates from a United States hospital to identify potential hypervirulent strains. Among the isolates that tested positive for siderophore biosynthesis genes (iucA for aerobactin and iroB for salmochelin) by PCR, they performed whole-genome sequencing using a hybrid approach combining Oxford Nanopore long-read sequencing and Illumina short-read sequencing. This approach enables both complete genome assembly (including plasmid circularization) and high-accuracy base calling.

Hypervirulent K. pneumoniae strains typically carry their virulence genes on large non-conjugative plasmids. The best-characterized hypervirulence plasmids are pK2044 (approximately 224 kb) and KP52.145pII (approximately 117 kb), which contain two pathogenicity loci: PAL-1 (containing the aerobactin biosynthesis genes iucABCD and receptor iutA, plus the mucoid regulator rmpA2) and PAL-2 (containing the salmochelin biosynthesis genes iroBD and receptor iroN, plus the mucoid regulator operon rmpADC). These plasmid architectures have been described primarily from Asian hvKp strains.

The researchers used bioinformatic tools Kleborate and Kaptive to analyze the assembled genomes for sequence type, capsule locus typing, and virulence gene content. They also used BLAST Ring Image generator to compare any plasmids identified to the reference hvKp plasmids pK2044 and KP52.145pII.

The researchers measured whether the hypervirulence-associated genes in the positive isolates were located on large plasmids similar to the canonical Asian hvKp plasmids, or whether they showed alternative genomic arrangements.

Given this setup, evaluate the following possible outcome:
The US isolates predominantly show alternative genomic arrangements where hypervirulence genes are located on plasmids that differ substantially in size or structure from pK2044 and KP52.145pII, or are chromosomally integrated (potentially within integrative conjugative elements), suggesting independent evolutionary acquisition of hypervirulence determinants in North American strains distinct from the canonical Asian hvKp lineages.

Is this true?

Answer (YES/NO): NO